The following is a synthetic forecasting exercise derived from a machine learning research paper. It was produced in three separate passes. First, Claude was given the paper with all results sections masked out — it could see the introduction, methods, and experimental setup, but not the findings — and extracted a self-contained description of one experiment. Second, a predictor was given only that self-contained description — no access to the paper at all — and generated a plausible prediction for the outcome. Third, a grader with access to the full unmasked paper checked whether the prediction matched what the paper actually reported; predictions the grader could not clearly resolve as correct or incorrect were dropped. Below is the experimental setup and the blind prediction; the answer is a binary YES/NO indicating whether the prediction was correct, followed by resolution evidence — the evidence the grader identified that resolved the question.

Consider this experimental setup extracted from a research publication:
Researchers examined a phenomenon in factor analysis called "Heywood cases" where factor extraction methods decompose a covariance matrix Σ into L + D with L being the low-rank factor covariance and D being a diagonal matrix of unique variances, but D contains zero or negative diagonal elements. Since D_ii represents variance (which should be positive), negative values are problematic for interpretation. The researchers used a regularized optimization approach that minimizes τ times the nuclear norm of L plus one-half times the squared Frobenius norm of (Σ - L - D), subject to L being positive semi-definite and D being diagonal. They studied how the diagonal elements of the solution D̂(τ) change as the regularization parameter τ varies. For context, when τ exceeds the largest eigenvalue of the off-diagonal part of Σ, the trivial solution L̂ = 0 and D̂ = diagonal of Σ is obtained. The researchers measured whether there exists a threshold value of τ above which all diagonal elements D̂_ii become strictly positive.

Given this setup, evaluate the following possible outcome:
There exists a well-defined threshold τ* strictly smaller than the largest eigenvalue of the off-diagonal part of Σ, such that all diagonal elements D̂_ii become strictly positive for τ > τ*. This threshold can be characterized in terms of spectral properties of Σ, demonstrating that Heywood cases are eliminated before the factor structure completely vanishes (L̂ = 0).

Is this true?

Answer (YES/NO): NO